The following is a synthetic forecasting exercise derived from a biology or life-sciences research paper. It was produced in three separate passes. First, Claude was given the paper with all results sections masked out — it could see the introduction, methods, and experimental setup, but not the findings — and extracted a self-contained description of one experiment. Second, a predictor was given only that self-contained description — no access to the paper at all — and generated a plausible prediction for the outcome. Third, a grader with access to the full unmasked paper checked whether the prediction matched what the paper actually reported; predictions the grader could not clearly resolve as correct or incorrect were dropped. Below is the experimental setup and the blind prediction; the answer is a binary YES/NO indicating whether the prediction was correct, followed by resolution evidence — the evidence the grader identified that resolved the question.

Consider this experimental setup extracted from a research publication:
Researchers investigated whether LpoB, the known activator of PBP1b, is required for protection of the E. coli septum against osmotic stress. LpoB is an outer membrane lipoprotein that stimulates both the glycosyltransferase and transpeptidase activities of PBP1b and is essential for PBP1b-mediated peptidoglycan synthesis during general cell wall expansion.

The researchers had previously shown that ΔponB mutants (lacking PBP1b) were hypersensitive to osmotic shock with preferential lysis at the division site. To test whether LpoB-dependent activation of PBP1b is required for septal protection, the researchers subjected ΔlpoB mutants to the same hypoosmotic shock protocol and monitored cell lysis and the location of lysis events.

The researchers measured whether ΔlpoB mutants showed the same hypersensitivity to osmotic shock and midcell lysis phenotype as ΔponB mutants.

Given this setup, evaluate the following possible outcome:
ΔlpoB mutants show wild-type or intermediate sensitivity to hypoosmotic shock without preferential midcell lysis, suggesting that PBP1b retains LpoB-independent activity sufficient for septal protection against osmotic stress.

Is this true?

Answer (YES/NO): YES